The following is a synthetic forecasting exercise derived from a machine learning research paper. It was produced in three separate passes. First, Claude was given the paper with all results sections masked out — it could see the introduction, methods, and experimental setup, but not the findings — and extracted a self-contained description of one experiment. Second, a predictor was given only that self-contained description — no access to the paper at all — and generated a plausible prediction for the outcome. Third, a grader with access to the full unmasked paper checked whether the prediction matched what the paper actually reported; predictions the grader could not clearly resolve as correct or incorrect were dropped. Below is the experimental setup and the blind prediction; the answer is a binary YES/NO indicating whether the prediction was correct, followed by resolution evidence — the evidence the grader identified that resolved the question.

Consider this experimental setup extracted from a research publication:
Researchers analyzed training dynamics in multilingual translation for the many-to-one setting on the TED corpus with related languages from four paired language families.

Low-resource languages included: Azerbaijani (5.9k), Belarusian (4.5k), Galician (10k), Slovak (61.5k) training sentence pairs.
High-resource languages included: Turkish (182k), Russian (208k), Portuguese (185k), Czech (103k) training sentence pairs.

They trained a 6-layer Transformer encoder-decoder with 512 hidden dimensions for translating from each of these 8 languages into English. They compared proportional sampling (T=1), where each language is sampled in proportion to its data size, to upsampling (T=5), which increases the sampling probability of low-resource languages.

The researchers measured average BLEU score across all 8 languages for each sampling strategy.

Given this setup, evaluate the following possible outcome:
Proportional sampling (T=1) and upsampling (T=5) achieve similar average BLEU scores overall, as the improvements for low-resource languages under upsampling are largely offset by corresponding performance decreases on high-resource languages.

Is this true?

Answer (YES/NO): NO